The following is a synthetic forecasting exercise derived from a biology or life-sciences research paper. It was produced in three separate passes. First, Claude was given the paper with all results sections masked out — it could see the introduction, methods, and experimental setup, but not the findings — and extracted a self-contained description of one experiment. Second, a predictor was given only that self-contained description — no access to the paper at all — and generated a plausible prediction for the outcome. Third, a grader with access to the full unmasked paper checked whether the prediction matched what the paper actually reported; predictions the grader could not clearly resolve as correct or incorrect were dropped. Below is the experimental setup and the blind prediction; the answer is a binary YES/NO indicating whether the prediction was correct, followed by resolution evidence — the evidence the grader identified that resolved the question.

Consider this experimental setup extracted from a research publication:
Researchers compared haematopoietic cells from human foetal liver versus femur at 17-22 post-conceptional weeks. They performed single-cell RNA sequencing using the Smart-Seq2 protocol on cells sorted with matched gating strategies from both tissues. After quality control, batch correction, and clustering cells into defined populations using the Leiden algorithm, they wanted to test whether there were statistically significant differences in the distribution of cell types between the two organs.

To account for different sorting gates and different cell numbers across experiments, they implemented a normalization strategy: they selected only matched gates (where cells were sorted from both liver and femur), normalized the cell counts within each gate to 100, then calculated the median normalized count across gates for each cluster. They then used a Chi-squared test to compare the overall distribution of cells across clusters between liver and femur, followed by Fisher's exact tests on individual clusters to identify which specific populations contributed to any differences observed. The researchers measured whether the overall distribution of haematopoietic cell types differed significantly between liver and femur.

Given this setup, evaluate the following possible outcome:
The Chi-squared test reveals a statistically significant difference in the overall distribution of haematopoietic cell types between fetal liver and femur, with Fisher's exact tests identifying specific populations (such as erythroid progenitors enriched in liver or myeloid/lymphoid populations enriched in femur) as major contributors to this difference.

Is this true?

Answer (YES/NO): NO